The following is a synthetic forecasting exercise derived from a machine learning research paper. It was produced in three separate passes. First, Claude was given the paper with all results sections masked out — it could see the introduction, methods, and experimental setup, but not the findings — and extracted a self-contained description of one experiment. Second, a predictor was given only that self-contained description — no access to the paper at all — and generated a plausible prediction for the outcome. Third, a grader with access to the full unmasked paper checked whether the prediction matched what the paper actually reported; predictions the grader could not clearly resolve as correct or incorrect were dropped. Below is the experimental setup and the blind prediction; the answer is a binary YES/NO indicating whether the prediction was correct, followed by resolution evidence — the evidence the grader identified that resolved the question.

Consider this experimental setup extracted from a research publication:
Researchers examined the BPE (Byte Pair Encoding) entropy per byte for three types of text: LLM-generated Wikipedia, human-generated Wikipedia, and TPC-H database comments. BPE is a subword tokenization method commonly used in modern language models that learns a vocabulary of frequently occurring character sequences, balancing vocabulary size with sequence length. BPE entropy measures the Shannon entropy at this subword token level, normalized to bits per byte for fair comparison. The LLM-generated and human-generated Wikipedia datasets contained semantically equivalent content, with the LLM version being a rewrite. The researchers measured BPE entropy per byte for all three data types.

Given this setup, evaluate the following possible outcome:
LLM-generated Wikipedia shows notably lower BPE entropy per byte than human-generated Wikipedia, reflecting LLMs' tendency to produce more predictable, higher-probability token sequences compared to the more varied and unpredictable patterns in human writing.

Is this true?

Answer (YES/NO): NO